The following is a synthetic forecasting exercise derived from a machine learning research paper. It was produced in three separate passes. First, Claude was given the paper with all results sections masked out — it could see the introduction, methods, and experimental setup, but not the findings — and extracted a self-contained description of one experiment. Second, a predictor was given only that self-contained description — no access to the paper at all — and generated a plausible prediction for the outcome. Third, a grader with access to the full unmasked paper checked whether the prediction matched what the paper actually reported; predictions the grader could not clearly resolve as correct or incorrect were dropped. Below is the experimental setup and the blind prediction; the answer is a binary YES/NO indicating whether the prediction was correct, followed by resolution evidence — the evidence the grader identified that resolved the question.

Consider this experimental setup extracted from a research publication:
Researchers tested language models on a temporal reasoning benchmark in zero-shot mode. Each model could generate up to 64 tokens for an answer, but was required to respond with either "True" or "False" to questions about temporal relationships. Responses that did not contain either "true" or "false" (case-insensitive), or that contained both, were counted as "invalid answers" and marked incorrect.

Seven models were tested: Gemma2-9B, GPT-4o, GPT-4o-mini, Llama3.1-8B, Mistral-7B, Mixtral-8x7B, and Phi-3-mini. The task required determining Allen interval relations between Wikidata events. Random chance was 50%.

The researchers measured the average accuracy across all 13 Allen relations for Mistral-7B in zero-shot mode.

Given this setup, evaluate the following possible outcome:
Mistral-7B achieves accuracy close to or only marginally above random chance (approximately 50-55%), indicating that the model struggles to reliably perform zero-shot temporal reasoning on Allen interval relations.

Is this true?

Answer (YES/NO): NO